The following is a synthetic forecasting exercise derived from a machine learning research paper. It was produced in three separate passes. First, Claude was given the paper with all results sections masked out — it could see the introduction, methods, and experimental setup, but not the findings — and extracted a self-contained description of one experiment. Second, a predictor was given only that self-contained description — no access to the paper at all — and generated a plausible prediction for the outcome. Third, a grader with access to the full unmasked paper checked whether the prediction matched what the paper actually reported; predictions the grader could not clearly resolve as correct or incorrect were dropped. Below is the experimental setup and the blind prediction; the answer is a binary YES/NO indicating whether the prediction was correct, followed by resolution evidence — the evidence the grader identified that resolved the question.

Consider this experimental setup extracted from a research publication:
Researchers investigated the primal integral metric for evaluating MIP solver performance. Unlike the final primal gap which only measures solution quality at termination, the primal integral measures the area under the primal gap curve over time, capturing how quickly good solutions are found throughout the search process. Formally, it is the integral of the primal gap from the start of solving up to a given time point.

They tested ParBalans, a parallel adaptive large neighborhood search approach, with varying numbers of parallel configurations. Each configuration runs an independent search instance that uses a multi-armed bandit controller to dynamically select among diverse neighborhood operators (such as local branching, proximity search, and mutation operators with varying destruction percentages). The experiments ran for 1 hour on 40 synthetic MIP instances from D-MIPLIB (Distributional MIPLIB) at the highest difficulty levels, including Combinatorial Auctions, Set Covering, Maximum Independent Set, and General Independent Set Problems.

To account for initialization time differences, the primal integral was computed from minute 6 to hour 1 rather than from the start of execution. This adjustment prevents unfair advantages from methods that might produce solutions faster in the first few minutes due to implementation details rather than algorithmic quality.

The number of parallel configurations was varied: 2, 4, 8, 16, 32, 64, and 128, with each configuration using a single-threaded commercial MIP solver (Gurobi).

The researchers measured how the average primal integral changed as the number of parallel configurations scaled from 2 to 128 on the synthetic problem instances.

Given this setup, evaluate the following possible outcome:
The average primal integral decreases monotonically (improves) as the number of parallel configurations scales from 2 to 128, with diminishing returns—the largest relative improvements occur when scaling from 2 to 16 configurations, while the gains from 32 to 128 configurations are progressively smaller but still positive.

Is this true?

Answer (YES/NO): NO